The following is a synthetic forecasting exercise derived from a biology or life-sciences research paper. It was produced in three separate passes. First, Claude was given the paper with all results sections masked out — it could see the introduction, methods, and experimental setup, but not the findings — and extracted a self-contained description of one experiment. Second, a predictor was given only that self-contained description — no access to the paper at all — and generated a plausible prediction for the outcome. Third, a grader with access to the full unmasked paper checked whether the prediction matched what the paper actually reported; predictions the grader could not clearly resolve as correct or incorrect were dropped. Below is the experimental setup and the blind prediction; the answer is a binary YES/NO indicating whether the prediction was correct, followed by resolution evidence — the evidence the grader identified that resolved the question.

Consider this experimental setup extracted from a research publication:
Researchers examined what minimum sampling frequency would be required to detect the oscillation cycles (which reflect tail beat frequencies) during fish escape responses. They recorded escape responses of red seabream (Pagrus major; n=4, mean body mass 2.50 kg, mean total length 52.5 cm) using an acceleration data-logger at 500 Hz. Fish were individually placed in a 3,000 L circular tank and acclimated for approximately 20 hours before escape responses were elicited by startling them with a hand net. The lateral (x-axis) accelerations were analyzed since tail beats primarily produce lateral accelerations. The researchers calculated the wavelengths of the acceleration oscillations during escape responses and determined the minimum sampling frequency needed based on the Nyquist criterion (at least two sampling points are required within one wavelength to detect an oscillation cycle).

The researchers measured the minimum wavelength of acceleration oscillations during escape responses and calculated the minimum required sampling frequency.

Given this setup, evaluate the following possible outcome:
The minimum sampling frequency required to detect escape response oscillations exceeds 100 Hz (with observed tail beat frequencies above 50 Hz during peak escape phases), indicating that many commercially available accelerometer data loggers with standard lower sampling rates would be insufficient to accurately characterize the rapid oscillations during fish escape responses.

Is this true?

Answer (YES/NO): NO